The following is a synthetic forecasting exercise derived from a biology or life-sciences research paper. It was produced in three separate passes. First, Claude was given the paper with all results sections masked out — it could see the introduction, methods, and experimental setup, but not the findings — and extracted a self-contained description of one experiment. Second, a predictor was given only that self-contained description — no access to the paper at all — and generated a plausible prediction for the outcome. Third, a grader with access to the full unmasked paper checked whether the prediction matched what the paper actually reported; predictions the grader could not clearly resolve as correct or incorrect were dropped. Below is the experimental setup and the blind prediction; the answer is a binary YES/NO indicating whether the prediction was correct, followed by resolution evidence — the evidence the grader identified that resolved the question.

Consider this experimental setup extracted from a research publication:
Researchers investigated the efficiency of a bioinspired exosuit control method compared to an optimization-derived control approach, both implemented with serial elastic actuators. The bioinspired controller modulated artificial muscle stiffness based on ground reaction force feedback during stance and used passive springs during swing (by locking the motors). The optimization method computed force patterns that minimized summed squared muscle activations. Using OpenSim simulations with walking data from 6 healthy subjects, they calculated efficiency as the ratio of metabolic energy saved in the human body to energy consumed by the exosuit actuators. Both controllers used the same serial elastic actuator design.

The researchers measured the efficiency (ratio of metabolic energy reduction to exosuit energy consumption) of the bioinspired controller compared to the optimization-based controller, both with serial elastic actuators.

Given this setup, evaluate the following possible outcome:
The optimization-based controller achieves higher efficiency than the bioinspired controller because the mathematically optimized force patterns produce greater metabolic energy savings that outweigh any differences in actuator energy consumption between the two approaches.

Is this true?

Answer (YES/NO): NO